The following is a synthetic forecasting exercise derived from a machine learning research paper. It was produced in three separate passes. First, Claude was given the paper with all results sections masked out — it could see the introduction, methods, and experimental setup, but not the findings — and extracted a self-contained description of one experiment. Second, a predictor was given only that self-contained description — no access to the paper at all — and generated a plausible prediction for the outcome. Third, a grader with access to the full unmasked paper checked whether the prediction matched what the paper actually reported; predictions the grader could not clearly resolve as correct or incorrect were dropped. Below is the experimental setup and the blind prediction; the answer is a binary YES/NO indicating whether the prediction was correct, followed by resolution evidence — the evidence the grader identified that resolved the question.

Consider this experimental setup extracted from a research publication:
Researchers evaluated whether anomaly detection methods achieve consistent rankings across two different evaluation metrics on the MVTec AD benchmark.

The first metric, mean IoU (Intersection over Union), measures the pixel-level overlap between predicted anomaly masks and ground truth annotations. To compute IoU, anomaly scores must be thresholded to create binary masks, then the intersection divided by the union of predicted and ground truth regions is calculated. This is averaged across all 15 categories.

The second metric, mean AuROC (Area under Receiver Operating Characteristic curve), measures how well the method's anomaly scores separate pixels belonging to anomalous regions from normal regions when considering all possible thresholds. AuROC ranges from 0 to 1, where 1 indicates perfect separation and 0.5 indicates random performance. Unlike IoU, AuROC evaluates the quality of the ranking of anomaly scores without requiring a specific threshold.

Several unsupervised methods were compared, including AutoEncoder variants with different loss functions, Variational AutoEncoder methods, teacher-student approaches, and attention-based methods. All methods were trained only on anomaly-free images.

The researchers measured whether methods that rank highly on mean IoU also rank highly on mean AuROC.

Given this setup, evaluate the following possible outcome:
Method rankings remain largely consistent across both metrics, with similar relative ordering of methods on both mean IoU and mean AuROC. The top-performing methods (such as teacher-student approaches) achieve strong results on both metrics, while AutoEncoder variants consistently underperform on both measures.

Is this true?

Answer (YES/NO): NO